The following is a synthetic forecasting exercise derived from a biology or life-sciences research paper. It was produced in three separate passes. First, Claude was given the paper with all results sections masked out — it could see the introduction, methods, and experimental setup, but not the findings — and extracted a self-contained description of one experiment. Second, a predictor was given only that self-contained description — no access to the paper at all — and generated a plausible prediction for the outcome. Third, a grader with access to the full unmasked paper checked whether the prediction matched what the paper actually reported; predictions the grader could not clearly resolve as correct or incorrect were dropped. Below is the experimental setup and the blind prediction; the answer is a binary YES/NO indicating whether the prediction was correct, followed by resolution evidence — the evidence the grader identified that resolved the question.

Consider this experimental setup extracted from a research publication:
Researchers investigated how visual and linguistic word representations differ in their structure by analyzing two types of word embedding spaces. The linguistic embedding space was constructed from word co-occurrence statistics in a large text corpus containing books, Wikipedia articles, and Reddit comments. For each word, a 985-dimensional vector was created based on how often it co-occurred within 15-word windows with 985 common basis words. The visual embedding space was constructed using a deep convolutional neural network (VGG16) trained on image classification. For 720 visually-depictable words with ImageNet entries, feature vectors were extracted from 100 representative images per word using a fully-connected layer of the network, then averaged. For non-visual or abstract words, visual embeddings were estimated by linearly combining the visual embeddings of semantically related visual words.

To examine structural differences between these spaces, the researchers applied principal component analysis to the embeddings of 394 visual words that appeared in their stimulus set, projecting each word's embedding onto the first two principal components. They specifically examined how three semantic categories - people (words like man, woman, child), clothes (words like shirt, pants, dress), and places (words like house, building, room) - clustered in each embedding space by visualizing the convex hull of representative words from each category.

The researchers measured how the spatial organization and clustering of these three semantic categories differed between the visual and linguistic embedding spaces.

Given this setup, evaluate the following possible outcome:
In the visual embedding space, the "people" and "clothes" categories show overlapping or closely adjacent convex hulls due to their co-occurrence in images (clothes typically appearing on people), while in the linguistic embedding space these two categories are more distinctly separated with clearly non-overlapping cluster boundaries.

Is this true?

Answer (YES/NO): NO